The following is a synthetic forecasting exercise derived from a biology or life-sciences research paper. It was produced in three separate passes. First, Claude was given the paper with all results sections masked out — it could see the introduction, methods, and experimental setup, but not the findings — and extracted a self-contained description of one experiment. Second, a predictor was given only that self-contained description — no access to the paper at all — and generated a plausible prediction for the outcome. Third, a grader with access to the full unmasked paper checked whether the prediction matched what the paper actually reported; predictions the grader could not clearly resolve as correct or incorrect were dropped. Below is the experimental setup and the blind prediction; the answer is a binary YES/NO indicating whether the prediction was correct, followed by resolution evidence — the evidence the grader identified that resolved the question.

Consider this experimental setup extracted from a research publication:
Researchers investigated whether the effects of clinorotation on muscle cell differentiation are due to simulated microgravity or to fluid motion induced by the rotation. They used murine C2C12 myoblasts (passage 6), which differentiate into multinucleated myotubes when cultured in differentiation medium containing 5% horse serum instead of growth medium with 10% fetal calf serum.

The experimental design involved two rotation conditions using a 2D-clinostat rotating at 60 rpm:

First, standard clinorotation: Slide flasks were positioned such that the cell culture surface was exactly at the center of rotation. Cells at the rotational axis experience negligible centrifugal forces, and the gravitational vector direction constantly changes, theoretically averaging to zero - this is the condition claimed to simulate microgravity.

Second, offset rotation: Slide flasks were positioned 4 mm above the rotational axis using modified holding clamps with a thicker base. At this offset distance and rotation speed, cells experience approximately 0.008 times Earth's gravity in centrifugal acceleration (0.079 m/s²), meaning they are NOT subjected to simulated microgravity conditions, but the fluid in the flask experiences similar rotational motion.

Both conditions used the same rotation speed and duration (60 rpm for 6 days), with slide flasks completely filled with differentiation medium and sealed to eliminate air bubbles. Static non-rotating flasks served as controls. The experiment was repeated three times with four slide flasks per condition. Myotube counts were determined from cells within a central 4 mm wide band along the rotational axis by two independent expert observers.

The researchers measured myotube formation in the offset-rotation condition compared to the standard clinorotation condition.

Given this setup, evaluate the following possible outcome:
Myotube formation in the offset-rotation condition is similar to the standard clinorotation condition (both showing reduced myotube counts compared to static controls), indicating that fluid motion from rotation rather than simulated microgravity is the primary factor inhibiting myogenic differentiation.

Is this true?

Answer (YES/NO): YES